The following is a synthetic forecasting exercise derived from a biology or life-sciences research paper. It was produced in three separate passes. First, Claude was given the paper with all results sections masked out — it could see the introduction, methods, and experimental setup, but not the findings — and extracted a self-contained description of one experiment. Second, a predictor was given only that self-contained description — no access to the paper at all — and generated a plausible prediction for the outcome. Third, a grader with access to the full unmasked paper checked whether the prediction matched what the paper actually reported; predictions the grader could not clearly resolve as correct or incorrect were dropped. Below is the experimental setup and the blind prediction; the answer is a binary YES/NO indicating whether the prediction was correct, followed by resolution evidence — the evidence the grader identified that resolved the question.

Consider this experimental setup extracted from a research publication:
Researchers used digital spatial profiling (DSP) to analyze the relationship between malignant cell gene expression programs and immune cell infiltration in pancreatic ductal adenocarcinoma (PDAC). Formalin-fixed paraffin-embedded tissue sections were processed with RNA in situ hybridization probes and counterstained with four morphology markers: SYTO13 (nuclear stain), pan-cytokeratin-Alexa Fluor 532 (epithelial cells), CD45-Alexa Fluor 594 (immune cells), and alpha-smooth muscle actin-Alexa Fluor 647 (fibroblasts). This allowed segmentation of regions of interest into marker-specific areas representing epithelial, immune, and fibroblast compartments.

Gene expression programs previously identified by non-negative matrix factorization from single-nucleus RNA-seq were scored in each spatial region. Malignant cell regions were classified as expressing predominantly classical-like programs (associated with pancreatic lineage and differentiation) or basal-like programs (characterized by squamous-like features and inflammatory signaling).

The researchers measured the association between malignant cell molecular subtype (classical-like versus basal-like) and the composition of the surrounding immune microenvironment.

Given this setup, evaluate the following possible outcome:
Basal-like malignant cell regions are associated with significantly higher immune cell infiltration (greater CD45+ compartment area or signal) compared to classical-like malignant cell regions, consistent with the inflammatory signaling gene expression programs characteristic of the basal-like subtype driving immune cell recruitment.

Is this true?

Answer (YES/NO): YES